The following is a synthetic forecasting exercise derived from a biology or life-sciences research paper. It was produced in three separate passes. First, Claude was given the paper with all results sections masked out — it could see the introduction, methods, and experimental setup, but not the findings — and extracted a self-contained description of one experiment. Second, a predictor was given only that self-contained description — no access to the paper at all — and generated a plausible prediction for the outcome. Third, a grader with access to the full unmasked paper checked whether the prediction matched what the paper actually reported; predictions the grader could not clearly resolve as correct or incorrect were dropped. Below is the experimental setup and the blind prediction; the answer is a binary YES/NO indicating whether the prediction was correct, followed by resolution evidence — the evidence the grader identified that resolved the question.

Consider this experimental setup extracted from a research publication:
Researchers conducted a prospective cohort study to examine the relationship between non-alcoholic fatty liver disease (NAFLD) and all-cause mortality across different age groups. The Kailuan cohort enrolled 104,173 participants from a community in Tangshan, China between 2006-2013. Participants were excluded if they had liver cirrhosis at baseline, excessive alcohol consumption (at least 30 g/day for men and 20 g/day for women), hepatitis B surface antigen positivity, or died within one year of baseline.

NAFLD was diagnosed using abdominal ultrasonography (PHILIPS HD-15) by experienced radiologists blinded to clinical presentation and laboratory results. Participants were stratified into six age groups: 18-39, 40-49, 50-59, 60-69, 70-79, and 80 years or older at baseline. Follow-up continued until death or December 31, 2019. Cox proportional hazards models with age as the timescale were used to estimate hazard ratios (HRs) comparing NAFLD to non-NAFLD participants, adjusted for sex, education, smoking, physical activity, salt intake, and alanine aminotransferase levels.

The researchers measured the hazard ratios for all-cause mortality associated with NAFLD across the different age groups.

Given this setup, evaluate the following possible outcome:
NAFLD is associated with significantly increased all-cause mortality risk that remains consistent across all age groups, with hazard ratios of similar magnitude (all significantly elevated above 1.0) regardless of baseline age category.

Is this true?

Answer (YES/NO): NO